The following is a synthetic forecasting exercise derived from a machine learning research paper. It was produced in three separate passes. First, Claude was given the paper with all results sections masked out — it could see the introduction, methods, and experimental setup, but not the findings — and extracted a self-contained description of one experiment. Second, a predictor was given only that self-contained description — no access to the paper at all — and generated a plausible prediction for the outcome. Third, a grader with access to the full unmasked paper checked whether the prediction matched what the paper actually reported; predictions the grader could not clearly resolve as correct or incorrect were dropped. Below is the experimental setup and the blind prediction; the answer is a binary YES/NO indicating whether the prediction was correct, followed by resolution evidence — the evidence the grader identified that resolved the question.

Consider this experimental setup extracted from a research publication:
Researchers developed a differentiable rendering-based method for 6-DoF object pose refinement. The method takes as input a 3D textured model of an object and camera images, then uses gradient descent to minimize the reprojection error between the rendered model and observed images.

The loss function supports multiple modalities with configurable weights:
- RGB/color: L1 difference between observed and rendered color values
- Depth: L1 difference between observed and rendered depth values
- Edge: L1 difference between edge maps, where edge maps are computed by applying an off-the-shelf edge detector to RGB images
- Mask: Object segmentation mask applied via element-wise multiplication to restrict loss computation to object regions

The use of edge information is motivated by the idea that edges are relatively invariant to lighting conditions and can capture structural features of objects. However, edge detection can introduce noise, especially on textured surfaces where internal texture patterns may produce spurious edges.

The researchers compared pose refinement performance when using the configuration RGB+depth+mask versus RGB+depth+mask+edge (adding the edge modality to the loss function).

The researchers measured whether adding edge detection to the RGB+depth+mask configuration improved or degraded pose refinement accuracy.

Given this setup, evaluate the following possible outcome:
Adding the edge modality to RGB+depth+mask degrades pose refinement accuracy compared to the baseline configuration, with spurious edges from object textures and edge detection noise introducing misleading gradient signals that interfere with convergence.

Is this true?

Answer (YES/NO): NO